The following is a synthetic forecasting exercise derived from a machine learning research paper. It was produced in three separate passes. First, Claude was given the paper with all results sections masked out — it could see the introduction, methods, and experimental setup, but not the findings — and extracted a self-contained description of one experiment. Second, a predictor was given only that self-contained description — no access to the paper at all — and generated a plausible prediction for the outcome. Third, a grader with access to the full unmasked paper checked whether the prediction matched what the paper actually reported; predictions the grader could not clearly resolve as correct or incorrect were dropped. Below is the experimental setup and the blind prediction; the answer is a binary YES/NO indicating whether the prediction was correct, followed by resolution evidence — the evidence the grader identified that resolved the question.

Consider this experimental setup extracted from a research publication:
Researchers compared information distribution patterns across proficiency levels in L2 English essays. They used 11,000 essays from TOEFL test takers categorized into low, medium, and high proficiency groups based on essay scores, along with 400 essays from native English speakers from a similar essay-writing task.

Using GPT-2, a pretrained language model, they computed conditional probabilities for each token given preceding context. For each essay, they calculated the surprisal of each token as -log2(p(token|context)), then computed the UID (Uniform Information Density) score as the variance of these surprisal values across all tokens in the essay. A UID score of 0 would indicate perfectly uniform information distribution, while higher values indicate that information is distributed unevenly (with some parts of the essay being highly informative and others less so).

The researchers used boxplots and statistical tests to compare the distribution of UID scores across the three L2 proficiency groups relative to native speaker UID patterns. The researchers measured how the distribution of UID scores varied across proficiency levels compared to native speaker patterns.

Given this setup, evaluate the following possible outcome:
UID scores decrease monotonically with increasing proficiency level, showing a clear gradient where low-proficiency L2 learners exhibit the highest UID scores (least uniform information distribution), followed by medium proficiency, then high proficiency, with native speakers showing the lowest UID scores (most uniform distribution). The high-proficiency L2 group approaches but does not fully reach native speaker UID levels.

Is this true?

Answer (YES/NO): NO